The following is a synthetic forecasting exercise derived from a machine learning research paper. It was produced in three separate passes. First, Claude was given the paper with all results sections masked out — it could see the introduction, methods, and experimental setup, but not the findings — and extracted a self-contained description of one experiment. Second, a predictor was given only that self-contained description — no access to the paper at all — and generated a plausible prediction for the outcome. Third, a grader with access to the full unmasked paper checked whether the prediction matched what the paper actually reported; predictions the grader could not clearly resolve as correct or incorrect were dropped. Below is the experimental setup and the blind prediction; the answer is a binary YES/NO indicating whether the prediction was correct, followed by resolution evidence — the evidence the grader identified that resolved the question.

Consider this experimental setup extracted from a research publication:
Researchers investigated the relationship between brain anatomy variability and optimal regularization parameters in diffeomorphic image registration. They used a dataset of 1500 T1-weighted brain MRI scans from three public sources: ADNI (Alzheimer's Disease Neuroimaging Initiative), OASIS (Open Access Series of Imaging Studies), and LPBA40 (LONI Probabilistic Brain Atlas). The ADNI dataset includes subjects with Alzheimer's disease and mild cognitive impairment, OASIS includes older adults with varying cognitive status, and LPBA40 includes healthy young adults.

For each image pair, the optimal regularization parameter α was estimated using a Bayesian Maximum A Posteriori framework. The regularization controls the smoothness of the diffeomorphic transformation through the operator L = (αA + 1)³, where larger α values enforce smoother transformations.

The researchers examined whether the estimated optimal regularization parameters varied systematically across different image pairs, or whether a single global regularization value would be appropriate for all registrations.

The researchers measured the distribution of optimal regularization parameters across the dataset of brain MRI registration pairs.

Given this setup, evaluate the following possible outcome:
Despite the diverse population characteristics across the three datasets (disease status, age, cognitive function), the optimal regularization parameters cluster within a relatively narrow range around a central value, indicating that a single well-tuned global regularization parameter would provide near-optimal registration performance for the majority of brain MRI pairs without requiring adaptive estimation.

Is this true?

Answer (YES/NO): NO